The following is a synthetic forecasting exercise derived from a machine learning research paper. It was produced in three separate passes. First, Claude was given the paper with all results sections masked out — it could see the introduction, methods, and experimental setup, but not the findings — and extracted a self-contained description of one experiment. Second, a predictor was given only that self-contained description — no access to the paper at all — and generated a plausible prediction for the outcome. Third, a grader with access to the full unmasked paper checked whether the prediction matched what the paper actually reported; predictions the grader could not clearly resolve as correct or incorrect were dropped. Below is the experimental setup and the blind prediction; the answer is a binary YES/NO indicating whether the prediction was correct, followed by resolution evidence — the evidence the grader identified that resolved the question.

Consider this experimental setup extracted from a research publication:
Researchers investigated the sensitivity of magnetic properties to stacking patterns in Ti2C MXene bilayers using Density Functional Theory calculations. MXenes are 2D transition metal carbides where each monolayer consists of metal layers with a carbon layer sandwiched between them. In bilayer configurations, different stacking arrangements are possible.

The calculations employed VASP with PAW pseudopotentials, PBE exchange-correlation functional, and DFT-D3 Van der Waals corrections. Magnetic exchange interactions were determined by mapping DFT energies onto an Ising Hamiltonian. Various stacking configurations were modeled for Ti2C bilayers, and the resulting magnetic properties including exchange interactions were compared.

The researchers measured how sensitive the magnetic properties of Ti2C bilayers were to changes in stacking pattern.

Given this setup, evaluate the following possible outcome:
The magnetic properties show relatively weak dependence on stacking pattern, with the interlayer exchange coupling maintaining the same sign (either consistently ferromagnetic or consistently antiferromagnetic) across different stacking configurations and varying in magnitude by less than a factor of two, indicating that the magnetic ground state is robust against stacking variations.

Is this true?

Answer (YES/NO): YES